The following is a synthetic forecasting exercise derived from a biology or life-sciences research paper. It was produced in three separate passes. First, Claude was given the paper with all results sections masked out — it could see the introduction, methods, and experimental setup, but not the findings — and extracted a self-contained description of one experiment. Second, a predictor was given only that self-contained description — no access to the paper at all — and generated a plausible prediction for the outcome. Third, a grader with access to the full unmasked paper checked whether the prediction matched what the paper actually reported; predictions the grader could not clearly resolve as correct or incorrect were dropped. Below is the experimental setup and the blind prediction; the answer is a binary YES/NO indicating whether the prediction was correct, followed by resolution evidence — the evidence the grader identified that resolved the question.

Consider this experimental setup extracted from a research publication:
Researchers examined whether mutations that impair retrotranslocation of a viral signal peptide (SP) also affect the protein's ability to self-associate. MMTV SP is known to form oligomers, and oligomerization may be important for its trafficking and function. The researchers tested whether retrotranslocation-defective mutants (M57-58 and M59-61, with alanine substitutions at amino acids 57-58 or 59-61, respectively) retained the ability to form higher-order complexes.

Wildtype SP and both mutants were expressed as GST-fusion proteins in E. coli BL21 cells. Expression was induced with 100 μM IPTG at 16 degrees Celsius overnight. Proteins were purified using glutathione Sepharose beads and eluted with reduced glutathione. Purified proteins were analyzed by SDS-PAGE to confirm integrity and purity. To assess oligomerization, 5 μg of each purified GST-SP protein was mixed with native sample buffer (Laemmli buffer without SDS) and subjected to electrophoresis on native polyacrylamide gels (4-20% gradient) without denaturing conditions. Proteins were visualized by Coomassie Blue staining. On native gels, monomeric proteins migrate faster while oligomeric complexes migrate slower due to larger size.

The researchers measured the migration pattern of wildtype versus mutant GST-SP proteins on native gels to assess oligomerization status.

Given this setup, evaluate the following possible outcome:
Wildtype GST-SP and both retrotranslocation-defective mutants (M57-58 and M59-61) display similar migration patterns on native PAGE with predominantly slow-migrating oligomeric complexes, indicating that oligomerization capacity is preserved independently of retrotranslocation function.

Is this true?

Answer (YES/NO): NO